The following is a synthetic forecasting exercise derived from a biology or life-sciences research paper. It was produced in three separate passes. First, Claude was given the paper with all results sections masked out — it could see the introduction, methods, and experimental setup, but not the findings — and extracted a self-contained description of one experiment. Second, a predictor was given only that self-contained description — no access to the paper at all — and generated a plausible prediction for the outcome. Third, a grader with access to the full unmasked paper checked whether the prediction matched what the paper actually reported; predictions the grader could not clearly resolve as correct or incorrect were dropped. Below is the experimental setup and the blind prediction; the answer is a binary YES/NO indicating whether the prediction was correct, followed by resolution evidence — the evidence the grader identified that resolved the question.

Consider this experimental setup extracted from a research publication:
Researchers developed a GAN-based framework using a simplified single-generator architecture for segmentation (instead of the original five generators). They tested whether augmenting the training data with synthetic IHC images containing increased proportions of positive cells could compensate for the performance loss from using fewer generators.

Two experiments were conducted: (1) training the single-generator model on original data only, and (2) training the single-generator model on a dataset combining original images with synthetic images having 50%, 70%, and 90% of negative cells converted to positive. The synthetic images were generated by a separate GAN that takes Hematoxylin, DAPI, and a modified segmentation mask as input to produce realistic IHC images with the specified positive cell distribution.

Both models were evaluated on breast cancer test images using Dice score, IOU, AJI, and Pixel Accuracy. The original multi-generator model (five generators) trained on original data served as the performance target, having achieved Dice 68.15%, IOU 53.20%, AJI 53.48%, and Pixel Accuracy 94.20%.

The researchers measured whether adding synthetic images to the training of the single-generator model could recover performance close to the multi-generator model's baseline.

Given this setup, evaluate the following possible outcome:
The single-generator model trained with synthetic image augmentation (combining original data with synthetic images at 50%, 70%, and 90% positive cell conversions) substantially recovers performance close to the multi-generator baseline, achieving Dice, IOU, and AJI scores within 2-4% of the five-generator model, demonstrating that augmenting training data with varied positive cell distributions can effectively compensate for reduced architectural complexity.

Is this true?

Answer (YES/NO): NO